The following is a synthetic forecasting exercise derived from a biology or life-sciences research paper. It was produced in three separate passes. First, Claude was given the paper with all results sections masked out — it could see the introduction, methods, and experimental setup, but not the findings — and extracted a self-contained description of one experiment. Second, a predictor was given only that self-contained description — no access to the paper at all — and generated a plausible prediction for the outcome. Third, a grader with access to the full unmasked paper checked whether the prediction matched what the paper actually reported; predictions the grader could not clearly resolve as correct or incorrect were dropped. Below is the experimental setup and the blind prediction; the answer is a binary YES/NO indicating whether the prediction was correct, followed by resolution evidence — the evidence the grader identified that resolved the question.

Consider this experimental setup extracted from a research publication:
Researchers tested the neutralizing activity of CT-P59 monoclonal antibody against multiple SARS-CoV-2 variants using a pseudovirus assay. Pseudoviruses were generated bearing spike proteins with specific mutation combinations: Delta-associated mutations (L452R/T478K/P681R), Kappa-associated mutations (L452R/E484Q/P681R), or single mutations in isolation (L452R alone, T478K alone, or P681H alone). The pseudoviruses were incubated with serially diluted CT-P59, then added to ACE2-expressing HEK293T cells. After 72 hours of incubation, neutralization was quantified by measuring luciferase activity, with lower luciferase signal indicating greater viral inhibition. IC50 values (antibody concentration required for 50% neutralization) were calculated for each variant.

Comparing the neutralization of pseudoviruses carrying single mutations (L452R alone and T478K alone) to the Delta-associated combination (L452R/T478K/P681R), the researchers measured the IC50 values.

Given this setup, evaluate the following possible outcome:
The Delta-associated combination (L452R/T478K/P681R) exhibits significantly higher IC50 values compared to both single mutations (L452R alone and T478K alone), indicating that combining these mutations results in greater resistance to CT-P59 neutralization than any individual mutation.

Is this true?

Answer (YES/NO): YES